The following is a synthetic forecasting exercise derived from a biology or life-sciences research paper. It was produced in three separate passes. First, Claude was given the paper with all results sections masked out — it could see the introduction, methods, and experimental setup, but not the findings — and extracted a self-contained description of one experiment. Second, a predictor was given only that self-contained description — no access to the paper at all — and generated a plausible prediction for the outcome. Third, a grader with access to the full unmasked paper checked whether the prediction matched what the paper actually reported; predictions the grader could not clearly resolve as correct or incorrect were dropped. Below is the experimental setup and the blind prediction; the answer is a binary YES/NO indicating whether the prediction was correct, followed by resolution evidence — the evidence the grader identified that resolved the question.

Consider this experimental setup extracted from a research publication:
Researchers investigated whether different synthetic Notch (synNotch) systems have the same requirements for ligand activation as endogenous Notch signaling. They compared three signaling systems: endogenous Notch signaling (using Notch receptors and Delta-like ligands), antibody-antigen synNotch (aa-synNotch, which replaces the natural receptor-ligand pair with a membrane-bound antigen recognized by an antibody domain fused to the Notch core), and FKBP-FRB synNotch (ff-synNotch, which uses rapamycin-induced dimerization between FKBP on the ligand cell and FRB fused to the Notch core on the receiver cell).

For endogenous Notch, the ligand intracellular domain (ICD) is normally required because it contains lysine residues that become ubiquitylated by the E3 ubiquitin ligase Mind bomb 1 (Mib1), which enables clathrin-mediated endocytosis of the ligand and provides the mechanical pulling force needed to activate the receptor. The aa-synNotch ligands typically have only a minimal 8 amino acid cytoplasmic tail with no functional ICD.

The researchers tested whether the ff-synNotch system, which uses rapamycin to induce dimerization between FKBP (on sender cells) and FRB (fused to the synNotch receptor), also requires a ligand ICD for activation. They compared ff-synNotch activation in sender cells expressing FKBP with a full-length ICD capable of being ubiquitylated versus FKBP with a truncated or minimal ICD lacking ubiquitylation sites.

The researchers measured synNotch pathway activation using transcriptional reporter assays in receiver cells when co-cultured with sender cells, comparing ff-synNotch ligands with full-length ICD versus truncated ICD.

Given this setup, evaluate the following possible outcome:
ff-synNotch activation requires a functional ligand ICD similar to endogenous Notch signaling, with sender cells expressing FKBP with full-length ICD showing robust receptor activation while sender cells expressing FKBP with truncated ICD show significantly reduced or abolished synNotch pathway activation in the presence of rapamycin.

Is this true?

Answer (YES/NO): YES